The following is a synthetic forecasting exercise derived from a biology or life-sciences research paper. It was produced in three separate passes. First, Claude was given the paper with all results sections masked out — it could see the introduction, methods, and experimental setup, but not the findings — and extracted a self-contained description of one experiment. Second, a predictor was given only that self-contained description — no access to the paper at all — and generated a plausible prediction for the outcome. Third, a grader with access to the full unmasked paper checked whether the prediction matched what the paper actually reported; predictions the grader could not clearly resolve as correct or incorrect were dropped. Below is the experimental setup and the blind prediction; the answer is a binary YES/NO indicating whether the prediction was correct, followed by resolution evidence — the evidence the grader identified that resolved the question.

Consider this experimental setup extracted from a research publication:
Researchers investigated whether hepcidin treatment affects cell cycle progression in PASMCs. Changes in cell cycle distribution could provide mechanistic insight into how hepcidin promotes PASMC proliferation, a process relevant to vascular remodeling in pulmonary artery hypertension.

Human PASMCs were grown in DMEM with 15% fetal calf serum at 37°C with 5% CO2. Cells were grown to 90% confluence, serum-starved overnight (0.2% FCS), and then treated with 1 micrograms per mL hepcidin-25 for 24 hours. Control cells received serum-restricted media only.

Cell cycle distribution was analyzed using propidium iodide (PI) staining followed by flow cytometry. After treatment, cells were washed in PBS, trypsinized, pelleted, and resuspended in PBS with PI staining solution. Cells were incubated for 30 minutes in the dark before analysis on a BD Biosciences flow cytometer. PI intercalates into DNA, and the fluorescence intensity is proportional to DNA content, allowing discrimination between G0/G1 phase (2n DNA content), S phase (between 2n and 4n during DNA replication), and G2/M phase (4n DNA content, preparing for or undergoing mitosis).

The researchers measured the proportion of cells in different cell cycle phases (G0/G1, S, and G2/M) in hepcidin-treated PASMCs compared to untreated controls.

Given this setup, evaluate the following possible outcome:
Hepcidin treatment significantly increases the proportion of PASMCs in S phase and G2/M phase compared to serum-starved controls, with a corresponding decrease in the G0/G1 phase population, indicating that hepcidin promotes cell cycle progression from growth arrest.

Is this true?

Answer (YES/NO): YES